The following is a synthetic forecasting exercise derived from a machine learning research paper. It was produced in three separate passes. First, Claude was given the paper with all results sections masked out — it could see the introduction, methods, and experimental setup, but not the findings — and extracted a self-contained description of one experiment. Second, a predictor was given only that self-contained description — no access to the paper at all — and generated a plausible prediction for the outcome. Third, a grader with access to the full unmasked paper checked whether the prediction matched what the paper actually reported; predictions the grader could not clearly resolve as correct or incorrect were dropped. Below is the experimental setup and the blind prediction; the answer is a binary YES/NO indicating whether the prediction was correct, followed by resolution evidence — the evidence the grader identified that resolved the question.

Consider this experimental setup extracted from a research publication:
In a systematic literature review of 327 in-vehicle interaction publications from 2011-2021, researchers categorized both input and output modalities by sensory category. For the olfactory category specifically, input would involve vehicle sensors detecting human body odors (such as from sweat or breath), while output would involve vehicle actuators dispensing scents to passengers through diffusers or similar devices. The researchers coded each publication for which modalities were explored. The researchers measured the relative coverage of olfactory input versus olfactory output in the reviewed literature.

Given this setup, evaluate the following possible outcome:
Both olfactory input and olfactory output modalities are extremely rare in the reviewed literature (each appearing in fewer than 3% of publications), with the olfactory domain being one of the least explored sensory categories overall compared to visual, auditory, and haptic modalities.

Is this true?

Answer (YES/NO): YES